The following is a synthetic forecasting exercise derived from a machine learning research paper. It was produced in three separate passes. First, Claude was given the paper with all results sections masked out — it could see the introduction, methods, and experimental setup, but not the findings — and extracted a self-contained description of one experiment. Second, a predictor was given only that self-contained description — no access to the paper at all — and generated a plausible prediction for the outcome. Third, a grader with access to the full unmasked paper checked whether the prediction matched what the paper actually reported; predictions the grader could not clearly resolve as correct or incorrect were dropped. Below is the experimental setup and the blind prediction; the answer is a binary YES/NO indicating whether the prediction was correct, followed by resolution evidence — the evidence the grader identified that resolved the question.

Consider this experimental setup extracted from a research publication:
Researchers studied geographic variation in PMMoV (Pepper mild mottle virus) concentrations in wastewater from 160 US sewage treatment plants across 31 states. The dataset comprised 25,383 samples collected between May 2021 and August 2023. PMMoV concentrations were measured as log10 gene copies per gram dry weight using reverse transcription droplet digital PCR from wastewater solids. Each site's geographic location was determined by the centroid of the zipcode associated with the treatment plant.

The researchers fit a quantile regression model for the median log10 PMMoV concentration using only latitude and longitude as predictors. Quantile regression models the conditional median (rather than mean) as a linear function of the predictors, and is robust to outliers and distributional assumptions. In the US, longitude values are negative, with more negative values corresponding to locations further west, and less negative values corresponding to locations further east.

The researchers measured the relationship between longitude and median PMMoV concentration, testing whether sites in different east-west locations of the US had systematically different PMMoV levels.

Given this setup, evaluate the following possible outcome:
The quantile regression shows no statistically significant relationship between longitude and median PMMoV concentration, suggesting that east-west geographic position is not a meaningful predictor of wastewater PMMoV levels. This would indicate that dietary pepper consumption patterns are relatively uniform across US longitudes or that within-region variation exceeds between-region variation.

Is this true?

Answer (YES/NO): NO